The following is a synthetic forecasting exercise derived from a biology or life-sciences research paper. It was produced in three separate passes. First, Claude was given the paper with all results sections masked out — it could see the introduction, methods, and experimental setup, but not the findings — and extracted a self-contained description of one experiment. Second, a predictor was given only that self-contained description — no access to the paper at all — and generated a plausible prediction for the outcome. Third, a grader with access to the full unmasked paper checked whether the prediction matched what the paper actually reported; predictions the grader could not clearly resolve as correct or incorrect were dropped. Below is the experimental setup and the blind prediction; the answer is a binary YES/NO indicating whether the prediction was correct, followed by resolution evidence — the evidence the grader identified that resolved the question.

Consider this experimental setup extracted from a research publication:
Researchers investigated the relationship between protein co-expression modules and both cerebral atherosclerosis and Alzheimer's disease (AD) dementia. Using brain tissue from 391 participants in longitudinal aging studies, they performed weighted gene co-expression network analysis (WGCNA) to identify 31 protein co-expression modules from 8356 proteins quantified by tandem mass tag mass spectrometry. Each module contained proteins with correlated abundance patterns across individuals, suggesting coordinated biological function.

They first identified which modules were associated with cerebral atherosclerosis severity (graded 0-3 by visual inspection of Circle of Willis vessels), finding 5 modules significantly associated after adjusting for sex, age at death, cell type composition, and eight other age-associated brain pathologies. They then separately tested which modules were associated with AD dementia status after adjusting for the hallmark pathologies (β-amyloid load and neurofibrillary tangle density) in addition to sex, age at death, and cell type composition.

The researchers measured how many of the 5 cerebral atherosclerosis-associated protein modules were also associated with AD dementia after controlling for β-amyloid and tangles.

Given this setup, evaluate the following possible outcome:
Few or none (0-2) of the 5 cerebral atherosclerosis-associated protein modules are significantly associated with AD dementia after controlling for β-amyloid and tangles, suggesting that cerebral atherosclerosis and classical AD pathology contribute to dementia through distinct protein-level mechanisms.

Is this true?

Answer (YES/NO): YES